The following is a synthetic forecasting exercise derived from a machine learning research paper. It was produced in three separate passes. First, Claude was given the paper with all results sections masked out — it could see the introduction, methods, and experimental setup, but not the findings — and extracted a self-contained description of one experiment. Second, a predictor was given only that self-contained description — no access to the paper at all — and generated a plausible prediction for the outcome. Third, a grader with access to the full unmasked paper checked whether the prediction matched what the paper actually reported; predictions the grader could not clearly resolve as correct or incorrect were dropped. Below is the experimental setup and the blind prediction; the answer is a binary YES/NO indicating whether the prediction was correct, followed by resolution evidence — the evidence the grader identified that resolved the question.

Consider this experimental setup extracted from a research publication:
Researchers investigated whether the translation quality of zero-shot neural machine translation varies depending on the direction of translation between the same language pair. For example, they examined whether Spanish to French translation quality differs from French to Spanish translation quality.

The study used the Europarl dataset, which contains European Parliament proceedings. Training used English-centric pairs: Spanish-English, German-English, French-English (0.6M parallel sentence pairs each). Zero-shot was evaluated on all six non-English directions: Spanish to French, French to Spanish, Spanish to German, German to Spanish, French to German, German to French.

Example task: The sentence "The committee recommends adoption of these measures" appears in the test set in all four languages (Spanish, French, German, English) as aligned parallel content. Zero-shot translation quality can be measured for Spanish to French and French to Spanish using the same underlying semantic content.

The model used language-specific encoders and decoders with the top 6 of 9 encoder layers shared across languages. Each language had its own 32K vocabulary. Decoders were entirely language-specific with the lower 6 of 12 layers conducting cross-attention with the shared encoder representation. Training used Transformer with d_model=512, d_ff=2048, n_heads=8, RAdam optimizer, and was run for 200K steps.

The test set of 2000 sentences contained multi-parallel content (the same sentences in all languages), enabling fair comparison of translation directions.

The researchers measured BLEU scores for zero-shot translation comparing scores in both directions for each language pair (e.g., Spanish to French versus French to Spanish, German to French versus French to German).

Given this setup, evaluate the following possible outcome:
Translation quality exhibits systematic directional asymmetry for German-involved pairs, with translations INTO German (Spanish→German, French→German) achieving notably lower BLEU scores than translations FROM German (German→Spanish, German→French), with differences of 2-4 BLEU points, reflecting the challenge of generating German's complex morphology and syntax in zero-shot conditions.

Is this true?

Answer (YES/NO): NO